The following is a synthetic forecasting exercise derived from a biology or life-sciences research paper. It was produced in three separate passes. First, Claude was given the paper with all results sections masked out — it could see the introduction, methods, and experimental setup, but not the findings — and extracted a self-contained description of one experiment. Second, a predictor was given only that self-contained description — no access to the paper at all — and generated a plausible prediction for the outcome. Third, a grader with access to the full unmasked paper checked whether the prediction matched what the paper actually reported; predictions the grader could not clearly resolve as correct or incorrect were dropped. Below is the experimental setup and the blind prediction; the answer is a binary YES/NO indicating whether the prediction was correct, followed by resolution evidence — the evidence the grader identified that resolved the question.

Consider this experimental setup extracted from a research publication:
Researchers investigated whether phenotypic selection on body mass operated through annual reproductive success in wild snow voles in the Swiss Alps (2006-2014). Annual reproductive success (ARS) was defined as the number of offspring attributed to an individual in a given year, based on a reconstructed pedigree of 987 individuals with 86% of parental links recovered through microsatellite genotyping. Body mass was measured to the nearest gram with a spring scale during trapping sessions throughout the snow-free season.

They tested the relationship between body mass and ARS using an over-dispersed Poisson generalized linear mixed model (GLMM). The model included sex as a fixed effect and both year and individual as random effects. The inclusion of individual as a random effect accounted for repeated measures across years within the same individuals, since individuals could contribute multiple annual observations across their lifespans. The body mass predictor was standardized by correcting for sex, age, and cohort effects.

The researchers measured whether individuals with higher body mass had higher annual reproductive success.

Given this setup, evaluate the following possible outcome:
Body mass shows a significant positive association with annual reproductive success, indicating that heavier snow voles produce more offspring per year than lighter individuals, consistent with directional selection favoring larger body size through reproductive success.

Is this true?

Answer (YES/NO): YES